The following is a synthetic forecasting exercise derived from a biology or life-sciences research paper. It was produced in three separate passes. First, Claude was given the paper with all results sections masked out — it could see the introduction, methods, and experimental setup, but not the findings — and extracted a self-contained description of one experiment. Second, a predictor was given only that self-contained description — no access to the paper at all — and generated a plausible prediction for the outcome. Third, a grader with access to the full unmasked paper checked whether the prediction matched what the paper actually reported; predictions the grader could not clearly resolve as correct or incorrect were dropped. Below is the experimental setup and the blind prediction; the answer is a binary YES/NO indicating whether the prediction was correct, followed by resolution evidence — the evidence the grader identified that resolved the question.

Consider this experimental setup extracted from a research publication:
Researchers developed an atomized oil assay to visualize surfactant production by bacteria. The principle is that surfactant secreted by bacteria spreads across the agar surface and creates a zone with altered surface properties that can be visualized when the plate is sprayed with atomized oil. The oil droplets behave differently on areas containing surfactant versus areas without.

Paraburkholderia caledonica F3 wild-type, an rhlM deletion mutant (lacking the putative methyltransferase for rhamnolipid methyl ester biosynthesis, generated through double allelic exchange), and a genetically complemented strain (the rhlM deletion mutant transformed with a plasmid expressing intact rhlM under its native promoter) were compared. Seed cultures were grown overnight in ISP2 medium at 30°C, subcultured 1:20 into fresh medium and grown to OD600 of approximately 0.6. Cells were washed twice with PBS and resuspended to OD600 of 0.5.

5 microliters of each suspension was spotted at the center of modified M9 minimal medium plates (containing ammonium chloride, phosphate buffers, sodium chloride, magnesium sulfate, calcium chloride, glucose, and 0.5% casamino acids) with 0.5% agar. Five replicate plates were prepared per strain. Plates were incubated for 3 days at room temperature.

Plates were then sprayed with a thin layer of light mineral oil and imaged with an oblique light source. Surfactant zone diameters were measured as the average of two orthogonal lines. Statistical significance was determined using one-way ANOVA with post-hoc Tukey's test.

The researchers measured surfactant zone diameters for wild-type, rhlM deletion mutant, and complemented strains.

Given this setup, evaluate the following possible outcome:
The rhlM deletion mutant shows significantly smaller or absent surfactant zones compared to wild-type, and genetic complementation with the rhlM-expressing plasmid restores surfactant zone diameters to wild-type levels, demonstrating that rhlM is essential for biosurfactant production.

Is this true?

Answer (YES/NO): NO